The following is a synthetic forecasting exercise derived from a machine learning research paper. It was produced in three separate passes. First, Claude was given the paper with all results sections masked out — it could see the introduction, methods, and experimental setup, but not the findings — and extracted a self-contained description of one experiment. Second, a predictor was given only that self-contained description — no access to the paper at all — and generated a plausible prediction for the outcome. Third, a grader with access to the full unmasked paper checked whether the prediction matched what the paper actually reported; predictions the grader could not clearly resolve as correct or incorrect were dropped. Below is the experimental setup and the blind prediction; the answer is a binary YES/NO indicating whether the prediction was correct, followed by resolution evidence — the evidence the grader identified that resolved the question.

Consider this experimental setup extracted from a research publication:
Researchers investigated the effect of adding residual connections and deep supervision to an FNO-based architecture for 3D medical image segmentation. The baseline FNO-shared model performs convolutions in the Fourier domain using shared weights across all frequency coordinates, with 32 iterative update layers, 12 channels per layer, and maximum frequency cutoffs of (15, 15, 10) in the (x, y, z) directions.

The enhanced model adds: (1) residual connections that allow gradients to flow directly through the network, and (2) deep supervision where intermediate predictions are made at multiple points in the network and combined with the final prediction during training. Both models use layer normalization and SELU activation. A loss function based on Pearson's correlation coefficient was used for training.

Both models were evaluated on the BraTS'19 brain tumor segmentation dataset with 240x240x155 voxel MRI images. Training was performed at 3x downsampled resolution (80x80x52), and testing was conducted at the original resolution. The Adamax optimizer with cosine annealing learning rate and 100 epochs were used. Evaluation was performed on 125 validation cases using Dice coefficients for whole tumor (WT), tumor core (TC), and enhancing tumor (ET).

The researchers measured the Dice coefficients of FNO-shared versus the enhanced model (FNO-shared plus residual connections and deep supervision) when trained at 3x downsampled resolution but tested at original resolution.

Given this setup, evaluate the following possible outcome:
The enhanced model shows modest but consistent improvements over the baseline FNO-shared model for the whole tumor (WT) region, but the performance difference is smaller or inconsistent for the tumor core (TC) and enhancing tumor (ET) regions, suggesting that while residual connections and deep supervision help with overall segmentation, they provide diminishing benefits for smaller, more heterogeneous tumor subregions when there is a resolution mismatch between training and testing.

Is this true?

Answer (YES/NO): NO